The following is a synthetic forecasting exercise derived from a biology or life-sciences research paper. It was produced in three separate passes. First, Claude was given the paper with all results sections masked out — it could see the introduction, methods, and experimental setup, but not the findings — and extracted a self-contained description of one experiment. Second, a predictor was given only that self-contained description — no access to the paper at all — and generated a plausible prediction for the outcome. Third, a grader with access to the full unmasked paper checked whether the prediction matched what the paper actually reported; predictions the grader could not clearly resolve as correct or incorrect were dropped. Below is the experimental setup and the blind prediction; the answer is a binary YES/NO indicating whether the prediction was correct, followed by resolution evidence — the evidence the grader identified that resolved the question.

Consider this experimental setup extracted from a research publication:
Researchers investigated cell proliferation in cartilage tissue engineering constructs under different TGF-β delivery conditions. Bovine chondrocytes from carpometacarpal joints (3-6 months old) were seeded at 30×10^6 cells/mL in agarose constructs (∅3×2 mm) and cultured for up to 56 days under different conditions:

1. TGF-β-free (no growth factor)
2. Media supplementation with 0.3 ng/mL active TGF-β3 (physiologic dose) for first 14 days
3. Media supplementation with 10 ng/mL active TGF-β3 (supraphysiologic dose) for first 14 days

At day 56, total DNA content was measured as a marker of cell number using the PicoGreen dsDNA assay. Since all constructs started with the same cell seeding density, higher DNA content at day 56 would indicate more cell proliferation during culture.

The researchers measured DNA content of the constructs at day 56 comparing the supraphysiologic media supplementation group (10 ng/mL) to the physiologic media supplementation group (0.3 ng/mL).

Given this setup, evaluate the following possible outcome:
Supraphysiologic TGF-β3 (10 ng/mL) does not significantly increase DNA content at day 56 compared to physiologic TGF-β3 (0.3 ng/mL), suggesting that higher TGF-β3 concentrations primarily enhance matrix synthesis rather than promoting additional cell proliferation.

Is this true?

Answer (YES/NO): NO